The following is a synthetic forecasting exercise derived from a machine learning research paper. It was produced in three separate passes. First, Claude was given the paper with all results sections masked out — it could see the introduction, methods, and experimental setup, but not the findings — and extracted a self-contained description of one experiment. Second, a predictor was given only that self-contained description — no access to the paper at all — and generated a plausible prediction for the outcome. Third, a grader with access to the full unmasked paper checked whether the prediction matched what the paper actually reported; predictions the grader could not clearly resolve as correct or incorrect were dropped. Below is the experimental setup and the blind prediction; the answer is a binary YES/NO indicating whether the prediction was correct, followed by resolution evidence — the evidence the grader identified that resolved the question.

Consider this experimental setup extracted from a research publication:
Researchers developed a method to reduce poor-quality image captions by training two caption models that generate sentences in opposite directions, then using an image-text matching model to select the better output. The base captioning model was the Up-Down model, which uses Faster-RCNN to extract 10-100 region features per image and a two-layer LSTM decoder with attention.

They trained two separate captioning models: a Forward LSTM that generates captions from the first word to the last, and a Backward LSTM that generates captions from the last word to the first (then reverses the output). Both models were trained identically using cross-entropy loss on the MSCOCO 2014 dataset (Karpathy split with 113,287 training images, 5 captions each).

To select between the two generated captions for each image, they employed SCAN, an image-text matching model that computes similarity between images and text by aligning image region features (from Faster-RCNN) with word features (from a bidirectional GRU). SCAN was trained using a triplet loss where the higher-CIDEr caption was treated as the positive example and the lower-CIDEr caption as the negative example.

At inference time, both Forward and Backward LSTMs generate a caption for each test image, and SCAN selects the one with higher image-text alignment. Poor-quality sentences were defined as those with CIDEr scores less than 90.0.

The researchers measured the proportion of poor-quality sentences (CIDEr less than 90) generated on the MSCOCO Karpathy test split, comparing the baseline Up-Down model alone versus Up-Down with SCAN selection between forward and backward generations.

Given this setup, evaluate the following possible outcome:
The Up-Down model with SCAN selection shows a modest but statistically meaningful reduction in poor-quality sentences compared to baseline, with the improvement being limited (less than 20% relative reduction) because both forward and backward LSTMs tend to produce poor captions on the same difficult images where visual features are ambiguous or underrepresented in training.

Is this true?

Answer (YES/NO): YES